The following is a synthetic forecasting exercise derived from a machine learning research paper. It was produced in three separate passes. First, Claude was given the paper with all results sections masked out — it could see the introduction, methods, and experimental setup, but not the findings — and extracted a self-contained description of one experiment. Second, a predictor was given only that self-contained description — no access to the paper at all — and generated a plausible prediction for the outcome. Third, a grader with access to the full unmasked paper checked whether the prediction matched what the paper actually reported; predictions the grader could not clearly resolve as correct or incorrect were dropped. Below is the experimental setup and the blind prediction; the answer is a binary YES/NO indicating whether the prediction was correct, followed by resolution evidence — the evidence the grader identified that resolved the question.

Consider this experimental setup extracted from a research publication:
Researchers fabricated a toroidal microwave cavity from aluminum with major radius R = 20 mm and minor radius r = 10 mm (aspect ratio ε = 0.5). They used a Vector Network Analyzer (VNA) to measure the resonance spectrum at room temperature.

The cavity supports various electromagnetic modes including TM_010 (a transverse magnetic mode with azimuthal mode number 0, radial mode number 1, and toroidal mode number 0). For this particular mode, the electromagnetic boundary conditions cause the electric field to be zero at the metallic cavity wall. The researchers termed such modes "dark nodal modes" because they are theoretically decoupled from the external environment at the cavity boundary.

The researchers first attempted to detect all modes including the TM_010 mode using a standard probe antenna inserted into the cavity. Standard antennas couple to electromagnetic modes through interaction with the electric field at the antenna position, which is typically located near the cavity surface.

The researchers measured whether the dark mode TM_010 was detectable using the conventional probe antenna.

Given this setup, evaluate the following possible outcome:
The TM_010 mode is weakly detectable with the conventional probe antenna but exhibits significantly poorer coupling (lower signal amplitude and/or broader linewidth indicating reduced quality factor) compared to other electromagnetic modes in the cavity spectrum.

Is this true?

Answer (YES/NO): NO